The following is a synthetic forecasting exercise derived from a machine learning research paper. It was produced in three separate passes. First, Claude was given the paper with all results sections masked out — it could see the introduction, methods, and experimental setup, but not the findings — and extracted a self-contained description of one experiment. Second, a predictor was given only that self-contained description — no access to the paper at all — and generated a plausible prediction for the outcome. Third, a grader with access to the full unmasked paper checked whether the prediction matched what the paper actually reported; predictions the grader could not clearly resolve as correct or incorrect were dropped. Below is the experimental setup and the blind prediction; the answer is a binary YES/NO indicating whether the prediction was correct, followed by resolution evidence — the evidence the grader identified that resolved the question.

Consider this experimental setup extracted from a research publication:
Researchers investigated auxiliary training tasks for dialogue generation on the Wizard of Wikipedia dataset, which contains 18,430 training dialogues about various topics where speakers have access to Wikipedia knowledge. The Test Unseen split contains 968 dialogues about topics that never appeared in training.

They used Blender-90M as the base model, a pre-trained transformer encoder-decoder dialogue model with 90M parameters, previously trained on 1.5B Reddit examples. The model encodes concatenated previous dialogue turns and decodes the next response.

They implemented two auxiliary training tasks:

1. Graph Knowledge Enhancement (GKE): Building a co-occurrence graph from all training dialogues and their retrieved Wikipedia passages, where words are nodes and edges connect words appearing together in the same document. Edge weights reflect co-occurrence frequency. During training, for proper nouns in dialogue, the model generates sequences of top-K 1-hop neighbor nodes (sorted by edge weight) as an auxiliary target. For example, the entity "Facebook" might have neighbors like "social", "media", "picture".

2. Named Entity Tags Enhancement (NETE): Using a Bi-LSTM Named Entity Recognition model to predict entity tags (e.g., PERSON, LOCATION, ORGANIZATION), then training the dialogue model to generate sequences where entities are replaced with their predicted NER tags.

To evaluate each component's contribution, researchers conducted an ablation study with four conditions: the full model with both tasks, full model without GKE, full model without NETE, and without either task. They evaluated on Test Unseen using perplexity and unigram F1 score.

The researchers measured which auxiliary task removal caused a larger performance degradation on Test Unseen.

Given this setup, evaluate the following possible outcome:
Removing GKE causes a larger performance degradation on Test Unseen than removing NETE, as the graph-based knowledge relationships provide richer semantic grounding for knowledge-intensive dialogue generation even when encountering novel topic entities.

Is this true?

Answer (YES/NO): YES